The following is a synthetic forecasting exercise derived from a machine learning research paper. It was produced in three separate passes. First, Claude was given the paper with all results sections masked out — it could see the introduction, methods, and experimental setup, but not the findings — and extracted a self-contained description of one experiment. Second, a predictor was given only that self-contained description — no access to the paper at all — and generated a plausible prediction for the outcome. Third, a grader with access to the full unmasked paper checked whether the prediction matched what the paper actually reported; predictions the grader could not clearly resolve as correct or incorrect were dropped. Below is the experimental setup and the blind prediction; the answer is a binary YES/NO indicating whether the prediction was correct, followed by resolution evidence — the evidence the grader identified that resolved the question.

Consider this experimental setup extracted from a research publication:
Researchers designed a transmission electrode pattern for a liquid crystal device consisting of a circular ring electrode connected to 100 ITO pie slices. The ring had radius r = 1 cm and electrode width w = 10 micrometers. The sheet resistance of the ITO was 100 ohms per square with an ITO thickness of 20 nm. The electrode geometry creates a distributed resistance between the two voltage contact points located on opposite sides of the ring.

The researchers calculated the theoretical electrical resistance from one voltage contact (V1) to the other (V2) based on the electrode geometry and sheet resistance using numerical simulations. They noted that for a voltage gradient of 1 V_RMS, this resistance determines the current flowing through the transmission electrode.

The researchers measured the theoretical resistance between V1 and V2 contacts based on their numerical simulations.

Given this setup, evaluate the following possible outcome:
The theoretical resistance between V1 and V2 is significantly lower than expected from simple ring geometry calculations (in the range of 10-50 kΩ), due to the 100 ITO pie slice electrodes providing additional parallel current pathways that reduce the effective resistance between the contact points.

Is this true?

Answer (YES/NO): NO